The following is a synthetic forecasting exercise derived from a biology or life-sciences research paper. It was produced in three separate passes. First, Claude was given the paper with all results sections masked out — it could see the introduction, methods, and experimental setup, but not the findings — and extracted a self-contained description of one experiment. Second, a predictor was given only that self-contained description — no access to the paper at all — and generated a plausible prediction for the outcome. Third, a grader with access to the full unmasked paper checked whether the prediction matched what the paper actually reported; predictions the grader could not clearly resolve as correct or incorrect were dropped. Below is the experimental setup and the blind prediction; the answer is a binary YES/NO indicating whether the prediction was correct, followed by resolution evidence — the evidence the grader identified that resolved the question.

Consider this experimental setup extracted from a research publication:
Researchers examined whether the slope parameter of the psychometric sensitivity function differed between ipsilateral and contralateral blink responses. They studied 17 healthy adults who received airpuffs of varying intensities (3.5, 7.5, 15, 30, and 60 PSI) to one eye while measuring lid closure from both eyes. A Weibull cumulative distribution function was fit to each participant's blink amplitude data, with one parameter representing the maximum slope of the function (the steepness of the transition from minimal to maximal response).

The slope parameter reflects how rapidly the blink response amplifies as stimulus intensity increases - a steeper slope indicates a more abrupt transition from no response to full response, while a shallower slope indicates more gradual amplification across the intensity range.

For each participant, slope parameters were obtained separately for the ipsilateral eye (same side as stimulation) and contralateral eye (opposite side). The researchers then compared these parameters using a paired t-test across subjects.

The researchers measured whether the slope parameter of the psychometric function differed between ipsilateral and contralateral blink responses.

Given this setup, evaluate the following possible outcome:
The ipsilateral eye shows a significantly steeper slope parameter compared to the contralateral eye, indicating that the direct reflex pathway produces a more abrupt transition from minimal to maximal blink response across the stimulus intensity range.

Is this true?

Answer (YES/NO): NO